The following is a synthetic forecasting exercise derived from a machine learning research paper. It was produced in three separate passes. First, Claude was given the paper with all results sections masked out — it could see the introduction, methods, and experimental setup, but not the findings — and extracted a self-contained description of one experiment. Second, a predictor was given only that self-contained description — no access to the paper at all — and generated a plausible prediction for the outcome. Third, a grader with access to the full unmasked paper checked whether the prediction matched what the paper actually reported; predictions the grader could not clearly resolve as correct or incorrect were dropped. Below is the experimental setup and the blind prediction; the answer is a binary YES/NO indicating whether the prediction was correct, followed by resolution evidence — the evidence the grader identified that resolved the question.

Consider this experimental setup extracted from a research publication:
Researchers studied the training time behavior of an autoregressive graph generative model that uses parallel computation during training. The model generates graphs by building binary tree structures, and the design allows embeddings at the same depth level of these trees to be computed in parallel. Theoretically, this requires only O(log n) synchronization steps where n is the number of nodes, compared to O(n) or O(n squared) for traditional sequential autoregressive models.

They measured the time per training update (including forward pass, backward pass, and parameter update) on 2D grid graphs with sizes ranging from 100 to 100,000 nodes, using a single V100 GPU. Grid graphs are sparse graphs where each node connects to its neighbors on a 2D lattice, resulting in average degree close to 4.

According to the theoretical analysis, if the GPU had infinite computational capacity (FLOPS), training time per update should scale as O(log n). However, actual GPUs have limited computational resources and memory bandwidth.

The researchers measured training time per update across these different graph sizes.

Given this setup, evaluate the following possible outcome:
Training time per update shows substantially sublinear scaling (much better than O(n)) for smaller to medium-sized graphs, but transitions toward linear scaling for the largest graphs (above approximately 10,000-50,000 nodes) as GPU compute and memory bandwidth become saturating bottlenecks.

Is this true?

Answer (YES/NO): NO